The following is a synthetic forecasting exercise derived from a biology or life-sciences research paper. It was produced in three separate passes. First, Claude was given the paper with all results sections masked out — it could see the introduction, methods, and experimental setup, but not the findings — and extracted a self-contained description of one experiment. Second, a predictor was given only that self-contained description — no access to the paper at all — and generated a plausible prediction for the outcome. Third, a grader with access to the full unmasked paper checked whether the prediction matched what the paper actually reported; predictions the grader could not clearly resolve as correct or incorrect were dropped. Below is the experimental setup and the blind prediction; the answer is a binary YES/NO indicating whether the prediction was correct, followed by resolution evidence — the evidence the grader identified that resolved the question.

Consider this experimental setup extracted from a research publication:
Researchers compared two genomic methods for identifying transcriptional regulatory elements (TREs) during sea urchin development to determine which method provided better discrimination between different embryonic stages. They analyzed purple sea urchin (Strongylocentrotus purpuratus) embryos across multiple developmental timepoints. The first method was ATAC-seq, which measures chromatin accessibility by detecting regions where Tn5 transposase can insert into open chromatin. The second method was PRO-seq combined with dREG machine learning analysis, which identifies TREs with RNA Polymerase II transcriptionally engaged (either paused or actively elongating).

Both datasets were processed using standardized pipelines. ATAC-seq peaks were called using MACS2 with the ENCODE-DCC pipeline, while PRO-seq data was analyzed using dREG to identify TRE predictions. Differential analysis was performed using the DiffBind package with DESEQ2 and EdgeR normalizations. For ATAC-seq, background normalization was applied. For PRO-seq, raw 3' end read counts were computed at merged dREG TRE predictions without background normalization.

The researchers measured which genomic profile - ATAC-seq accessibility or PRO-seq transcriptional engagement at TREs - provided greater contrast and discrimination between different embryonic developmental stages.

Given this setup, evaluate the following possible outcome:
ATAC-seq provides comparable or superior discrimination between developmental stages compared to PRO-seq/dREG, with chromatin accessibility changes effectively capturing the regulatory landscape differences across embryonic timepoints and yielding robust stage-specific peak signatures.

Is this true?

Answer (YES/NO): NO